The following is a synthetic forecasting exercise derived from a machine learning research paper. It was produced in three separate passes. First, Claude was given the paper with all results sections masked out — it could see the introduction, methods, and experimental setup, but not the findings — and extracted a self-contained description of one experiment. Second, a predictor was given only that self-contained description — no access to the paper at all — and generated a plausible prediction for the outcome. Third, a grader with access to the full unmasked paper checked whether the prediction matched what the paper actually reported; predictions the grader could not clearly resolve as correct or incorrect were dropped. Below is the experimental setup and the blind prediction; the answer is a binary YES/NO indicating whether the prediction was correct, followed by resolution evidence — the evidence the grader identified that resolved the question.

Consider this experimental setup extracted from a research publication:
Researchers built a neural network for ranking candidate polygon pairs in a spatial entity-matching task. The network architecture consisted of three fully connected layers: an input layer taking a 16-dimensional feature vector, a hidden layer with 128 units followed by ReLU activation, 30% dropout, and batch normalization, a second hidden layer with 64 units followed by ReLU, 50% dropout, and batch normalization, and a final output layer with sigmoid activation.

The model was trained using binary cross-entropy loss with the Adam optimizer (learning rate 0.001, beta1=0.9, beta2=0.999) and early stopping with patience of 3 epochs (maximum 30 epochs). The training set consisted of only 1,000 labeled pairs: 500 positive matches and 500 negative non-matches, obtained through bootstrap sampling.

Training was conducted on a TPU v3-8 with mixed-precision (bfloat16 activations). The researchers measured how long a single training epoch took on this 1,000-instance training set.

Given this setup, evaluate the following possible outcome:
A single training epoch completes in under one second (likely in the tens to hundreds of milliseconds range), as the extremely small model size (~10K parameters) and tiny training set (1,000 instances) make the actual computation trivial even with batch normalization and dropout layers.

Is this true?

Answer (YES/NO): YES